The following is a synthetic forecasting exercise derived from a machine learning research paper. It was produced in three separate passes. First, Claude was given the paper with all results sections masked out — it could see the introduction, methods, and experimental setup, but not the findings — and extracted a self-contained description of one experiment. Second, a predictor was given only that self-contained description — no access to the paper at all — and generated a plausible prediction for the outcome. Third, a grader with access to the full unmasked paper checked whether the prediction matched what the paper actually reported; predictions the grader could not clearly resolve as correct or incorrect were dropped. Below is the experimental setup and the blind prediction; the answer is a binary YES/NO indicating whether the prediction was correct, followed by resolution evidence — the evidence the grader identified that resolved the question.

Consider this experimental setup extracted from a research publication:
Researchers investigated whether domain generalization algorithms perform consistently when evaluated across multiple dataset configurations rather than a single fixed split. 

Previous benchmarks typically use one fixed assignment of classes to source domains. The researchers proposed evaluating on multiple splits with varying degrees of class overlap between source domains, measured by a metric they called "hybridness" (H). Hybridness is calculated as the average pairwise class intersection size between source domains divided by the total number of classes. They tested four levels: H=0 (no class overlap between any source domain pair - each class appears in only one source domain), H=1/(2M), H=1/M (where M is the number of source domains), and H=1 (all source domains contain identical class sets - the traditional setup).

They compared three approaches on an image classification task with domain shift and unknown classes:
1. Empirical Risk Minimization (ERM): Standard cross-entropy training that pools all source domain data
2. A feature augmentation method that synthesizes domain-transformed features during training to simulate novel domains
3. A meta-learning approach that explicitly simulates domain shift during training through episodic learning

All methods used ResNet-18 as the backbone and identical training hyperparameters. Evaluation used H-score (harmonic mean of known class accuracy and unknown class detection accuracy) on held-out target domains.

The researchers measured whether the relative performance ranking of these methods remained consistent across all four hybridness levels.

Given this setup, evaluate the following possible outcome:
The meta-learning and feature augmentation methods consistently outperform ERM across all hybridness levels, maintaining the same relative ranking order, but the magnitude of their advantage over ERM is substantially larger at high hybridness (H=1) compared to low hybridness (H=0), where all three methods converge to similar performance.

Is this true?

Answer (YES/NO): NO